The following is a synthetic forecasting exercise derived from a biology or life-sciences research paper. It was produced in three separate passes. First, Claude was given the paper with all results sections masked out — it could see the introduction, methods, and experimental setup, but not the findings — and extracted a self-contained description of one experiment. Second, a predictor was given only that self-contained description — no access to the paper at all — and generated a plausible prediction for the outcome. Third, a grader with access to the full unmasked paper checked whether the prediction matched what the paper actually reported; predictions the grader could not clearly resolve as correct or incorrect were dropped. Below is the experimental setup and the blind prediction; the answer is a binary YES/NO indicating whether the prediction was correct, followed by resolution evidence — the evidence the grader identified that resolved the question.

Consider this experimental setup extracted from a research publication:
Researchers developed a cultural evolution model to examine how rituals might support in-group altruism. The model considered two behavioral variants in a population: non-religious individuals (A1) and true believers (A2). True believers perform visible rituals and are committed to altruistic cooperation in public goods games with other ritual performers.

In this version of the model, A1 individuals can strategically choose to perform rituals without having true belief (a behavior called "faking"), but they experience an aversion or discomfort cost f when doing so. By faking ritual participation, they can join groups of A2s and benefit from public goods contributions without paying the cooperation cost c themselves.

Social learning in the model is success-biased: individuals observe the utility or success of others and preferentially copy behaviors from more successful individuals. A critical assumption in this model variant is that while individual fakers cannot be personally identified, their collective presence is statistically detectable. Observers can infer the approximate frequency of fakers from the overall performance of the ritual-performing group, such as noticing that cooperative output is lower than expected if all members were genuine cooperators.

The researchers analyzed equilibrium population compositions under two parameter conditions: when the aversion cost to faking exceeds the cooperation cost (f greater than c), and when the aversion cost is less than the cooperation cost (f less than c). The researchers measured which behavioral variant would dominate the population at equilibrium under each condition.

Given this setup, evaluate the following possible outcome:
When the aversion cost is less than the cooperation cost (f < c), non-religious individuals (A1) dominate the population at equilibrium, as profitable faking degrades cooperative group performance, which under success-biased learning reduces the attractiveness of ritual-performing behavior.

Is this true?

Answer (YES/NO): YES